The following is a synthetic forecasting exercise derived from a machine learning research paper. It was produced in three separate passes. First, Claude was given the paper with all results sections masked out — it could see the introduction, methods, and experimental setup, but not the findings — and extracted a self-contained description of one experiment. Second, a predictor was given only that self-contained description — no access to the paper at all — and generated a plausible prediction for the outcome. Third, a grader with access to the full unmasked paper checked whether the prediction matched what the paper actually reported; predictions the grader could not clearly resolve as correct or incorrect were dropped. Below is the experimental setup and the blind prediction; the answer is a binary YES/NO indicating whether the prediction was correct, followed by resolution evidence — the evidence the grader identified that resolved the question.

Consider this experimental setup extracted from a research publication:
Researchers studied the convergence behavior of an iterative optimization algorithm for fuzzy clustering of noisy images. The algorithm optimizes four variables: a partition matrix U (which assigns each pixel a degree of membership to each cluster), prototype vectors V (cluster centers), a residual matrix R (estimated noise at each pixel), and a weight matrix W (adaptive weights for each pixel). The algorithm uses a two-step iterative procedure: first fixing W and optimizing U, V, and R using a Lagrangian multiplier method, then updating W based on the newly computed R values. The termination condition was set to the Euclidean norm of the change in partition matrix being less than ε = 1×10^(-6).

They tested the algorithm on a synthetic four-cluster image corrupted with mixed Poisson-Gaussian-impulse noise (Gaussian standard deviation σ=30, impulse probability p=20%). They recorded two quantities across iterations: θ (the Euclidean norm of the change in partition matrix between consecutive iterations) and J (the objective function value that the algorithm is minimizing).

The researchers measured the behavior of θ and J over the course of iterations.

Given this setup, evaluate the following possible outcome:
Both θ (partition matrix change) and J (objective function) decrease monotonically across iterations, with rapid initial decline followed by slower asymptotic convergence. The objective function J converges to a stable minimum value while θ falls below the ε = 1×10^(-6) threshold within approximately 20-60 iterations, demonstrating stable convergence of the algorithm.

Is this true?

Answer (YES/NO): NO